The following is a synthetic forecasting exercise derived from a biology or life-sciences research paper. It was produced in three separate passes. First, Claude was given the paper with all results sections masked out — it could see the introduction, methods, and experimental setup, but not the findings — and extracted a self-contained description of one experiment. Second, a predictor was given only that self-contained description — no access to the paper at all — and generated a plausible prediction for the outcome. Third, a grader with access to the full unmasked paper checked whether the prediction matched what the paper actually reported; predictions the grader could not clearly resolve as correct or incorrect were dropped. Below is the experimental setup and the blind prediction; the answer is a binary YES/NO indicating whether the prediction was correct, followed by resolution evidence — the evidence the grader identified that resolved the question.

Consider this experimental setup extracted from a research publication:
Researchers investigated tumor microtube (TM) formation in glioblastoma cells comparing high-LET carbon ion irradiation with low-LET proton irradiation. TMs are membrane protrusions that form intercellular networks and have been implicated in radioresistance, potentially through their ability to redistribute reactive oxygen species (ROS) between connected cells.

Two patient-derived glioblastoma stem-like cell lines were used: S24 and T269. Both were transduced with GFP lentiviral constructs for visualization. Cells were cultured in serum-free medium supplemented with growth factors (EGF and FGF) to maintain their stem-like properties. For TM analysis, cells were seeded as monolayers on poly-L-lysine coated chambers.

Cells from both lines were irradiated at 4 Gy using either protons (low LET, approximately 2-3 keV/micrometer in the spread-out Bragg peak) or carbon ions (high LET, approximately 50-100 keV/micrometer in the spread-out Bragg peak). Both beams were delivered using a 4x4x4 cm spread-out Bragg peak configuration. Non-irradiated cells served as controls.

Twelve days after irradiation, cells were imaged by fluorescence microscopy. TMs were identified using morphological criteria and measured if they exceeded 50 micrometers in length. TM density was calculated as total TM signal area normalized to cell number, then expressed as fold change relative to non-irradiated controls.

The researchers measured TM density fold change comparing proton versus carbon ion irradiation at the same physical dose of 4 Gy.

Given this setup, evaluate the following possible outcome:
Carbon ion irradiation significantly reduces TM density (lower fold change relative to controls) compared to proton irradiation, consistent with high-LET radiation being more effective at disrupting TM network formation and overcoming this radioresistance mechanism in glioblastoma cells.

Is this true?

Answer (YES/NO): YES